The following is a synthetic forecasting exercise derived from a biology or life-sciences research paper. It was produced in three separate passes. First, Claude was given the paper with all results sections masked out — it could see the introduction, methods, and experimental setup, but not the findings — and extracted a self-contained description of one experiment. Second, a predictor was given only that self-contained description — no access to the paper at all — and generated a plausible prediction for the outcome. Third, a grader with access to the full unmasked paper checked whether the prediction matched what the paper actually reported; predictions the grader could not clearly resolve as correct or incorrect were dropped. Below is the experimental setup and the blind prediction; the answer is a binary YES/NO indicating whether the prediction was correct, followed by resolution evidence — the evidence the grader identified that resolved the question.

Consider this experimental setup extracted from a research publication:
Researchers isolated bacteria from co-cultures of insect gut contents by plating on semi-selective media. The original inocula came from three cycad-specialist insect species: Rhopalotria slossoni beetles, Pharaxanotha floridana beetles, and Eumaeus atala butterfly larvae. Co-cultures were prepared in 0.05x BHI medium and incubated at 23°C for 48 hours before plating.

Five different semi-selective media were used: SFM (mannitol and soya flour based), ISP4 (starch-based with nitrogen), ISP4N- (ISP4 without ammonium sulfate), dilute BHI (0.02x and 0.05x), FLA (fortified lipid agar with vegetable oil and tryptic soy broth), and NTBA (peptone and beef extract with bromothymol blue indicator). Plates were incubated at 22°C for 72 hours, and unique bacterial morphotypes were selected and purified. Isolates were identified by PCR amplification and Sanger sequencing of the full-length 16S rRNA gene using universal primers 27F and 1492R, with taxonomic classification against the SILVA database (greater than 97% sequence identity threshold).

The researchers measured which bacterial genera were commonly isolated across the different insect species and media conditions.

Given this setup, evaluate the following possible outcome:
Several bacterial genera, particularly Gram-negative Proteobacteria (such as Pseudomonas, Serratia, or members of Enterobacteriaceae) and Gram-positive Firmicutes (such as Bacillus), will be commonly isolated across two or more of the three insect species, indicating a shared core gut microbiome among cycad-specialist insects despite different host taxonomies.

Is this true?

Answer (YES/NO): YES